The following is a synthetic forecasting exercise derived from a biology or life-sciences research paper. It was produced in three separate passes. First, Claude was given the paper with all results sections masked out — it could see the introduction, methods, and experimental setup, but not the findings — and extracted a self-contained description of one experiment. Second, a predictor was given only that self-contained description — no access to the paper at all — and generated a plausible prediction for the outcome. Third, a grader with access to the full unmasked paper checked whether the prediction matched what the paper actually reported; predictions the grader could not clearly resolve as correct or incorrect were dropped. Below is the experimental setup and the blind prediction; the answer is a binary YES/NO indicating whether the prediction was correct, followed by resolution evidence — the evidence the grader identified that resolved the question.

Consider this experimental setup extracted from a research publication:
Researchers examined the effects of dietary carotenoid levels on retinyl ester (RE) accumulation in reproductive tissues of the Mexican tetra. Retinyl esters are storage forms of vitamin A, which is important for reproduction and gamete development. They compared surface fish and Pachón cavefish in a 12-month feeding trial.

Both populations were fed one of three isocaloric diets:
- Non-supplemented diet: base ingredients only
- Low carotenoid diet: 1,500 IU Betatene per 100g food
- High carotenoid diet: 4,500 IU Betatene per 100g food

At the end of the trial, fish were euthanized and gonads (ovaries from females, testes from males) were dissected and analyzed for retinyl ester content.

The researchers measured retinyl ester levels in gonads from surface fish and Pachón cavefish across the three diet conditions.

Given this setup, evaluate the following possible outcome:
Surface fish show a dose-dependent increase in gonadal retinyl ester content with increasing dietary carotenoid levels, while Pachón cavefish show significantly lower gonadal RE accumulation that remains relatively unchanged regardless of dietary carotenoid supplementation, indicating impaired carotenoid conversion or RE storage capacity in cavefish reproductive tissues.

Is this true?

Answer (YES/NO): NO